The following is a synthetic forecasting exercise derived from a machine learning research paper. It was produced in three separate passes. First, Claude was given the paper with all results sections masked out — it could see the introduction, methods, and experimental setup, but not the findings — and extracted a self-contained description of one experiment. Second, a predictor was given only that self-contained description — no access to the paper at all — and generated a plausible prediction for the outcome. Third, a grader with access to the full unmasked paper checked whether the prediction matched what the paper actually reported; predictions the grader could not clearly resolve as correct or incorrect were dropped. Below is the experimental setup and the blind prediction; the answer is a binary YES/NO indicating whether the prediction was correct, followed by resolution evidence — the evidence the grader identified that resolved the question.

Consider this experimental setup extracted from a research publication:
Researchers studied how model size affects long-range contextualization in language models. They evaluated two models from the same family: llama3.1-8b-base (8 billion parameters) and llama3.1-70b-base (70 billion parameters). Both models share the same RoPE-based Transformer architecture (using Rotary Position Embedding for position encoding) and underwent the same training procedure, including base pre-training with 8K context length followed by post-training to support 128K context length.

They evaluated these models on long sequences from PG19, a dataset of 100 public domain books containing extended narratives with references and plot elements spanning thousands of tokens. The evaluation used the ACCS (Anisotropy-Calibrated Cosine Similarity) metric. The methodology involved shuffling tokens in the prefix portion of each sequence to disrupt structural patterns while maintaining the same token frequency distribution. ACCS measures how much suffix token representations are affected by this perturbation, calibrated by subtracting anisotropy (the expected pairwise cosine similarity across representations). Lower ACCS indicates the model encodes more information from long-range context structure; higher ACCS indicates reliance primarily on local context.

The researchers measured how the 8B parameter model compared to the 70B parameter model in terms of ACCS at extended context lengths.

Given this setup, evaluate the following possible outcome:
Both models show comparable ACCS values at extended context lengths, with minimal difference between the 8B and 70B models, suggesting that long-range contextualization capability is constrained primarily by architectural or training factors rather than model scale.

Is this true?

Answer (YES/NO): NO